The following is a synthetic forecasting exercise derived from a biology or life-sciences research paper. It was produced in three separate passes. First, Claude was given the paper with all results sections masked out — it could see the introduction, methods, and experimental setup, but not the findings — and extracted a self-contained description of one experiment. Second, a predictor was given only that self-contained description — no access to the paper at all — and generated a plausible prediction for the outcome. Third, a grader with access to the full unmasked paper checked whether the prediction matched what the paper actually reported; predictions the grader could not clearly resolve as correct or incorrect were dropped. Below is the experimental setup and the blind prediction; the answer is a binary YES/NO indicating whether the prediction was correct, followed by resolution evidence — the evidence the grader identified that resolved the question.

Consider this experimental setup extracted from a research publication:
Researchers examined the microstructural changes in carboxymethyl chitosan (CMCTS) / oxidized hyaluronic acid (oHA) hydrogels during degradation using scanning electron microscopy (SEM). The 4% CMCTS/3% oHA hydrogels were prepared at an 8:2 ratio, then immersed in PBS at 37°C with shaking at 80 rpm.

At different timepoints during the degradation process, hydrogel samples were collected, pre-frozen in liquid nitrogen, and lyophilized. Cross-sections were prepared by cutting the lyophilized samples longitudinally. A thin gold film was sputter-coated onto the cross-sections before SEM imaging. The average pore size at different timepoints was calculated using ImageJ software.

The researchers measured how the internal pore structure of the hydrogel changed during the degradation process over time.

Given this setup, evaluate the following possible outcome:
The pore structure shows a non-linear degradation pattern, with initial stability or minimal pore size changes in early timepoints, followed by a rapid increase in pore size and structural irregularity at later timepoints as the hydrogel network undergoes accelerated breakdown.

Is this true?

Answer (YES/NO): NO